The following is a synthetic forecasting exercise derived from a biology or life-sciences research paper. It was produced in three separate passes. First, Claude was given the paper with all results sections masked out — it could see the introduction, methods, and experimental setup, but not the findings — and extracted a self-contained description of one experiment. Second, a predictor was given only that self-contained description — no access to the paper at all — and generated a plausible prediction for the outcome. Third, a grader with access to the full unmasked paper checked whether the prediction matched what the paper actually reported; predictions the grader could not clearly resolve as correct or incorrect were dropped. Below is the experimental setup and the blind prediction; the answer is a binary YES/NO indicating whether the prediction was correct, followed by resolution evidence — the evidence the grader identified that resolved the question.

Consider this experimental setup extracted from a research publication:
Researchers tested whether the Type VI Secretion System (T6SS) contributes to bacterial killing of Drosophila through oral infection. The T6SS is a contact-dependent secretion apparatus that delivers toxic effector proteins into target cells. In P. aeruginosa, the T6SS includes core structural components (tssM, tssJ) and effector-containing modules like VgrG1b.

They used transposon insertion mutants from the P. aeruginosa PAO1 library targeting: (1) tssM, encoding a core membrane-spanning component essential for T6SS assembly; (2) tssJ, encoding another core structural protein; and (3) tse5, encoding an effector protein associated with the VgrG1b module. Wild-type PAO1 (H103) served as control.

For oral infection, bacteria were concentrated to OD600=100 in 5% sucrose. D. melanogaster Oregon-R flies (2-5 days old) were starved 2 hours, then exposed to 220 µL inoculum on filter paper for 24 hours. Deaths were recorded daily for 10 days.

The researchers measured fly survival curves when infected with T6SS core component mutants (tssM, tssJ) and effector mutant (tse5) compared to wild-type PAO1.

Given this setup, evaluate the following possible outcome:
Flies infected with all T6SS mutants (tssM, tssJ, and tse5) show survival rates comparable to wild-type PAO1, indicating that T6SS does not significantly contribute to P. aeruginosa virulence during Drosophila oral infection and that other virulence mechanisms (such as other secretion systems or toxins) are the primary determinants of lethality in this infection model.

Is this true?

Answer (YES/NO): NO